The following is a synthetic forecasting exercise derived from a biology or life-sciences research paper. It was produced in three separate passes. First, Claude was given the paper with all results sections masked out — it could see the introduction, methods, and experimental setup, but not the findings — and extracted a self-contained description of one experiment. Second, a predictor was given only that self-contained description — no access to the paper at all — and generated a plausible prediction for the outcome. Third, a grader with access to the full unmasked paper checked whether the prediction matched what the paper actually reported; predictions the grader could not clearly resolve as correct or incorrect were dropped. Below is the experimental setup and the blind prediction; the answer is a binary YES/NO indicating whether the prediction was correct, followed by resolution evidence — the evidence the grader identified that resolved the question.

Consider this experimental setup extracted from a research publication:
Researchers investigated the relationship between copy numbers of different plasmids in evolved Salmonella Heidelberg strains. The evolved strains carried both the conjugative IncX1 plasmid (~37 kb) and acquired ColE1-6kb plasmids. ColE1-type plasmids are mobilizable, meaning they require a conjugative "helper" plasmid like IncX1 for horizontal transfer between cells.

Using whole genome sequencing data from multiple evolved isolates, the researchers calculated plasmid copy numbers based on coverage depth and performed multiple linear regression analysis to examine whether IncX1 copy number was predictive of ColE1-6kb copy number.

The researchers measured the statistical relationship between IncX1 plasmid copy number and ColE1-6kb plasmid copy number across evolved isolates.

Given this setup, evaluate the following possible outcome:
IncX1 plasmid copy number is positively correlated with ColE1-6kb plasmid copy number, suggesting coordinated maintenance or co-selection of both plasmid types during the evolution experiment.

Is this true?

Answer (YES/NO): YES